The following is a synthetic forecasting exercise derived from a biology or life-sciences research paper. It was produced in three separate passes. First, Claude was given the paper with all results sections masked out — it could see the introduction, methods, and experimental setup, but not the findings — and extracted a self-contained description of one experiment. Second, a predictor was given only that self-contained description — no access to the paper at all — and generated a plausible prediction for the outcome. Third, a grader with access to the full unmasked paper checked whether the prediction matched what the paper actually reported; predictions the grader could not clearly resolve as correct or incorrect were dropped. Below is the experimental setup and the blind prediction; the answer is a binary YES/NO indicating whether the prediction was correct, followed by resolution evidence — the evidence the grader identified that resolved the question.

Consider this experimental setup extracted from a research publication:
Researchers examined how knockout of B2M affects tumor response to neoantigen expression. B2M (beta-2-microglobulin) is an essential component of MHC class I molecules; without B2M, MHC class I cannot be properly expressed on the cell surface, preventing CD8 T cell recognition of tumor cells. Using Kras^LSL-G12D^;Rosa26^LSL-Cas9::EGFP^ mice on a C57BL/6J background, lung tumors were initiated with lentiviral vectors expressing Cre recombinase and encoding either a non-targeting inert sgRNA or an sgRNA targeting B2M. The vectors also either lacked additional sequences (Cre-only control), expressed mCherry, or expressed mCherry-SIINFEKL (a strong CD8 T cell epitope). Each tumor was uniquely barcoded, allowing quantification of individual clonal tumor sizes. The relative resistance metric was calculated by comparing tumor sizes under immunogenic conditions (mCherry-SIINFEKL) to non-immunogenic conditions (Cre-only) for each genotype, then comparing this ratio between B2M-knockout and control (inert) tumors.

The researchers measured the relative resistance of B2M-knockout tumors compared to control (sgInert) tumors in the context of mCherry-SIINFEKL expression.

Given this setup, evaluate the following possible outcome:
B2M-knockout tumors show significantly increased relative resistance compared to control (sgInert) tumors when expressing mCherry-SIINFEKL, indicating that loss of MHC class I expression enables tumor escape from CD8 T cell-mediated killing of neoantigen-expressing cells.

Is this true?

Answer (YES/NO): YES